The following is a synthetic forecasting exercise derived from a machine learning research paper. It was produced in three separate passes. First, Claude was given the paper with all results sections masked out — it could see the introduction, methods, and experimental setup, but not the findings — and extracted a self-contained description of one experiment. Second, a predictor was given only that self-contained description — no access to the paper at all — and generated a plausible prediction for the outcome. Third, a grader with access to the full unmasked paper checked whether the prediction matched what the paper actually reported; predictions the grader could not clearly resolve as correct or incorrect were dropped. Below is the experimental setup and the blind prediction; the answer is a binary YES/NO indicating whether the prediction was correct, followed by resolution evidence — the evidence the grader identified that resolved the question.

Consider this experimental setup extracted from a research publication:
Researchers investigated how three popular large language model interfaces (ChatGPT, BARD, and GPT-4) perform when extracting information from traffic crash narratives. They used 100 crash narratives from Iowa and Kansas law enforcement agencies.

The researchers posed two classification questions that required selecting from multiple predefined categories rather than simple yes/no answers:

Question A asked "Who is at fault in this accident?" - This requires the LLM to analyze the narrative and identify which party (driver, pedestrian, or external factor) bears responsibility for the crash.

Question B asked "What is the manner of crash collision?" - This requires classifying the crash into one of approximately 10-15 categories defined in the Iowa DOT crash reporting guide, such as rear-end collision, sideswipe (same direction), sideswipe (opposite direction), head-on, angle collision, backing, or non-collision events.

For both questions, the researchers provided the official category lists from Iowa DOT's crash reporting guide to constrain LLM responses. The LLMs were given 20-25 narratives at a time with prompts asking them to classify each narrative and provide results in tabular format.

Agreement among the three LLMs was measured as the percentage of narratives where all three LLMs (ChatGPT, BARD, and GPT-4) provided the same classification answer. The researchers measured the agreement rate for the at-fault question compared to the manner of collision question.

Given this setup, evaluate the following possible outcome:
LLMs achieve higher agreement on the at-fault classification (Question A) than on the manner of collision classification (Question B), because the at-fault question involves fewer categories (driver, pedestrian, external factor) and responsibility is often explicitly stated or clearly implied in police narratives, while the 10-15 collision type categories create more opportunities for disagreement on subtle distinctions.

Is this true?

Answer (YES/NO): YES